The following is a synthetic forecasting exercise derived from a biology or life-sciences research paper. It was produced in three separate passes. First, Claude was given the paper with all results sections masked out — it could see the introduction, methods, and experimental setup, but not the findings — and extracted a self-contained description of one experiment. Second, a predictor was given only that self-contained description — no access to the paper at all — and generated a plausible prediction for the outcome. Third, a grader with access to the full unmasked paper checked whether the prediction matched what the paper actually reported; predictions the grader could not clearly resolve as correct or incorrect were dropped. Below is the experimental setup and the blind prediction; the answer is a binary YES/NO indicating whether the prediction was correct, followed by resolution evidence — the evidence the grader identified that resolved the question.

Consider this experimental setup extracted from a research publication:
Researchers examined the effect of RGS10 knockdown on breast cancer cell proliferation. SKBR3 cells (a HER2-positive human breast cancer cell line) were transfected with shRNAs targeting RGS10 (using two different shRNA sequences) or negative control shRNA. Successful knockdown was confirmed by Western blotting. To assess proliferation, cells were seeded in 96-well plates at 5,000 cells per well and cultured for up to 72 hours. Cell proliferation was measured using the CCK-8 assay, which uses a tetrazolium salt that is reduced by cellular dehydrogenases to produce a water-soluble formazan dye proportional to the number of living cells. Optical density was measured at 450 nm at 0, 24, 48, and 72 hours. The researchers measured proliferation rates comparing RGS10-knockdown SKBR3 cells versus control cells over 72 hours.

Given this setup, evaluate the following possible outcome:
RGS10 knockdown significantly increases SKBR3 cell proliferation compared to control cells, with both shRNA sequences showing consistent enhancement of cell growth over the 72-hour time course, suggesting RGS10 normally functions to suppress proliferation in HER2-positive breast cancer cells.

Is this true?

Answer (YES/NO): YES